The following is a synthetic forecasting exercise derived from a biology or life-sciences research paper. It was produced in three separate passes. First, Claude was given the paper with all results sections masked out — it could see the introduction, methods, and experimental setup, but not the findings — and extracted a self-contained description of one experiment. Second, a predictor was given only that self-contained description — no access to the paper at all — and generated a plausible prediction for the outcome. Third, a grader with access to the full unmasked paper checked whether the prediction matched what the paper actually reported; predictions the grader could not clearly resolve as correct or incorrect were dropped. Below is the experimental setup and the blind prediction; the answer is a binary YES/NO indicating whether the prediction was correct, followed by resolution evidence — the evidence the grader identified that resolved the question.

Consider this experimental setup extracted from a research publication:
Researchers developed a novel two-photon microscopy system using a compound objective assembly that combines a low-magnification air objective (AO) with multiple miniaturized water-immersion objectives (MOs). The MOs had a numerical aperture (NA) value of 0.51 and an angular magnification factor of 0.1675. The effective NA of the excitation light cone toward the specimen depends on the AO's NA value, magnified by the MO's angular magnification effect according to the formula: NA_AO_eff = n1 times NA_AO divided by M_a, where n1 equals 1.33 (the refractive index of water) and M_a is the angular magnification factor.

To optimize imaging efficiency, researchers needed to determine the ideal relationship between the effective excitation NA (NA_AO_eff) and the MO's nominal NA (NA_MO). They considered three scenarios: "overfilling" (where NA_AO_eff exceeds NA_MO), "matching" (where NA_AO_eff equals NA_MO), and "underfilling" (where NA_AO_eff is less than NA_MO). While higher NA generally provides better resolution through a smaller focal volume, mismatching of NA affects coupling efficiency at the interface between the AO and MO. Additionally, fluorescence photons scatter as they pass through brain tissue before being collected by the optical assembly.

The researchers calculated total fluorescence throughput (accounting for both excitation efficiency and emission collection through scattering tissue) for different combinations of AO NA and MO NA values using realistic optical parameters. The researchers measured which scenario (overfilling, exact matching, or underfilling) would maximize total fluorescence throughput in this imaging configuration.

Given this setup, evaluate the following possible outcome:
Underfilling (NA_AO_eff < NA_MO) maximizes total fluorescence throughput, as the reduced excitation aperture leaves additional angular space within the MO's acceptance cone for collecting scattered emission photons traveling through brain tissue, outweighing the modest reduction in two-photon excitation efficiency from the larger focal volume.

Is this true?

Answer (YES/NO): NO